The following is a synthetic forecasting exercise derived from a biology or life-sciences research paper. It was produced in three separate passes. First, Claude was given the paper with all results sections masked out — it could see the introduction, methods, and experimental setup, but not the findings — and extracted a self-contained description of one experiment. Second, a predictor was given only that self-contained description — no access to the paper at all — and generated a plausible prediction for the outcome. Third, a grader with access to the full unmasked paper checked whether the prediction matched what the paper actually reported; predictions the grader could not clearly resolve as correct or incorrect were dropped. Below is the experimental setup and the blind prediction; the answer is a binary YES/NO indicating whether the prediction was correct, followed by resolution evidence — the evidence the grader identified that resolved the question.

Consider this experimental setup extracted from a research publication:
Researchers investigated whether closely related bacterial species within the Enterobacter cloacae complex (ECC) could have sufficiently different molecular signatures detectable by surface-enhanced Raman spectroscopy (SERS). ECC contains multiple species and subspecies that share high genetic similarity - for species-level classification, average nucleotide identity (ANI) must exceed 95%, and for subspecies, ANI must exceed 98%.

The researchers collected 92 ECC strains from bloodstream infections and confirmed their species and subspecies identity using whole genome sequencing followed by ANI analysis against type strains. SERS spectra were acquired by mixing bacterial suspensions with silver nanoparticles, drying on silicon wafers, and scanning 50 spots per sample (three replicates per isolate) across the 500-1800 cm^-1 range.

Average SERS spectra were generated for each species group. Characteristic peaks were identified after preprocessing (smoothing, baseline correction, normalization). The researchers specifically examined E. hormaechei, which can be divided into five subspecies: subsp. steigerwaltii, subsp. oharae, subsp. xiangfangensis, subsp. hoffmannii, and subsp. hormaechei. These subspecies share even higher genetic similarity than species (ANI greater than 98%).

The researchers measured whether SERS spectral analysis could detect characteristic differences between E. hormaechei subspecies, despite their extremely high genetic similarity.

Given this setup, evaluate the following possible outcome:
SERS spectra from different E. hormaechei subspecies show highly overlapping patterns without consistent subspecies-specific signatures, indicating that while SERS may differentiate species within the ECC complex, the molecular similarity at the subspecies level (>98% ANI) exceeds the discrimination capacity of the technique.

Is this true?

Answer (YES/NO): NO